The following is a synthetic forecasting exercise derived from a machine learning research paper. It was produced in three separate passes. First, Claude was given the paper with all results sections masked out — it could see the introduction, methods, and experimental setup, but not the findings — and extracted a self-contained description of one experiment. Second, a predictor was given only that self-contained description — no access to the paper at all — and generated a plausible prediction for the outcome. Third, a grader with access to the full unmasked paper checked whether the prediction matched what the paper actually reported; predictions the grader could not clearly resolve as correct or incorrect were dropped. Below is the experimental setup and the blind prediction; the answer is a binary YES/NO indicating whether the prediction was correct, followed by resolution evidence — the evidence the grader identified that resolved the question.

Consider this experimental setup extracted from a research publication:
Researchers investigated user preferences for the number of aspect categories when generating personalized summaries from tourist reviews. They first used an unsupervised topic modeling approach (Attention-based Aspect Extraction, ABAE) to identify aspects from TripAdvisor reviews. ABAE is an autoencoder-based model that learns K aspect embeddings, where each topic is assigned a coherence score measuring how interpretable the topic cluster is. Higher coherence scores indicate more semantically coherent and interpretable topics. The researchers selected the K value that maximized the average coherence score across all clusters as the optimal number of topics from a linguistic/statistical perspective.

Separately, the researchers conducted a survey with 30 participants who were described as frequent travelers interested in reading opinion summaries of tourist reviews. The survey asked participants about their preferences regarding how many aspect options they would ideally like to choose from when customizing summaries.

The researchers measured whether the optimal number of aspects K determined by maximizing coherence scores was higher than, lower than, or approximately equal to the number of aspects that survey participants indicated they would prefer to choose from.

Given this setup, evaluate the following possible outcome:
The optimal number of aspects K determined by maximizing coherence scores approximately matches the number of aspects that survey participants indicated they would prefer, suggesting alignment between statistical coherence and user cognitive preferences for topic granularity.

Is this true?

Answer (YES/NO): NO